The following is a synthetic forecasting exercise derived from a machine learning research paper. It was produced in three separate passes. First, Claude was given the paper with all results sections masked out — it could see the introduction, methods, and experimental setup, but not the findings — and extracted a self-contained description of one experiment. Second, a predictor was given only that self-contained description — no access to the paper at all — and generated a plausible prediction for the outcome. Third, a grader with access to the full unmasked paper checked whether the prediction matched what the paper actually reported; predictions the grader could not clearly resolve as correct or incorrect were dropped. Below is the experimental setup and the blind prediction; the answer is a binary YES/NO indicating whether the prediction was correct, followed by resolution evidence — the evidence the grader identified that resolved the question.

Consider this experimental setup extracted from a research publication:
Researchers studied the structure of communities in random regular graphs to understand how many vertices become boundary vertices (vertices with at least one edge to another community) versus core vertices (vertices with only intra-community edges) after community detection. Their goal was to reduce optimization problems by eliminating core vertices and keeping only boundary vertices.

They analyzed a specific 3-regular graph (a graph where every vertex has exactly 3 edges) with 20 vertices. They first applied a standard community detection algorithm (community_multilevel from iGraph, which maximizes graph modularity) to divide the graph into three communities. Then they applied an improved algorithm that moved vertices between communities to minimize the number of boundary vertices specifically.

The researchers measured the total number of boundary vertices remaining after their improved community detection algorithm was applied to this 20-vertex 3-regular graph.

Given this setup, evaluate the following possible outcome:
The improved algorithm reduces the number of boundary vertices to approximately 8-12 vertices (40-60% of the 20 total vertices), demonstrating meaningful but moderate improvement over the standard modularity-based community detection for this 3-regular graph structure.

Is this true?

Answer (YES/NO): YES